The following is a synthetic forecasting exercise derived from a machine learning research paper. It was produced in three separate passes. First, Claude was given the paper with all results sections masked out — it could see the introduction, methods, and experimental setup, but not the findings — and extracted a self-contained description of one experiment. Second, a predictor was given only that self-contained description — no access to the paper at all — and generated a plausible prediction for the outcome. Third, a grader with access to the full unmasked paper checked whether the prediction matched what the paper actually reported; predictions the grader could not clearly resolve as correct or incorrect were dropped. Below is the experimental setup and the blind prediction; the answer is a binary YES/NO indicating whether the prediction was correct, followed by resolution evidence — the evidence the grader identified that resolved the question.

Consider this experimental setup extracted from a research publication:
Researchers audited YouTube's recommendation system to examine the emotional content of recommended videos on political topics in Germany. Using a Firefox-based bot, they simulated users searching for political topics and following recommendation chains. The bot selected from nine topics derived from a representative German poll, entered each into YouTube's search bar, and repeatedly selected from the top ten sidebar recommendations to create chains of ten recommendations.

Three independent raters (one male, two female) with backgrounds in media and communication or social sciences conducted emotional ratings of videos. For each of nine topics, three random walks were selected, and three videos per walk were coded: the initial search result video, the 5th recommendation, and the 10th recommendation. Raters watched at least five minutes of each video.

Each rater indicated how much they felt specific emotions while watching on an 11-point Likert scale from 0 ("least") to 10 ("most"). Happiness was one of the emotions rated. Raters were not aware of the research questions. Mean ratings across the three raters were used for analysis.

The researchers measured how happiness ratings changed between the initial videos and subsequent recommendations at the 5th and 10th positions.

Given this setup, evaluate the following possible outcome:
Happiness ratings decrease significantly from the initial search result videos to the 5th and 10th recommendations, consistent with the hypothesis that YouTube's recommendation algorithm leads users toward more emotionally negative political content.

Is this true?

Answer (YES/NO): NO